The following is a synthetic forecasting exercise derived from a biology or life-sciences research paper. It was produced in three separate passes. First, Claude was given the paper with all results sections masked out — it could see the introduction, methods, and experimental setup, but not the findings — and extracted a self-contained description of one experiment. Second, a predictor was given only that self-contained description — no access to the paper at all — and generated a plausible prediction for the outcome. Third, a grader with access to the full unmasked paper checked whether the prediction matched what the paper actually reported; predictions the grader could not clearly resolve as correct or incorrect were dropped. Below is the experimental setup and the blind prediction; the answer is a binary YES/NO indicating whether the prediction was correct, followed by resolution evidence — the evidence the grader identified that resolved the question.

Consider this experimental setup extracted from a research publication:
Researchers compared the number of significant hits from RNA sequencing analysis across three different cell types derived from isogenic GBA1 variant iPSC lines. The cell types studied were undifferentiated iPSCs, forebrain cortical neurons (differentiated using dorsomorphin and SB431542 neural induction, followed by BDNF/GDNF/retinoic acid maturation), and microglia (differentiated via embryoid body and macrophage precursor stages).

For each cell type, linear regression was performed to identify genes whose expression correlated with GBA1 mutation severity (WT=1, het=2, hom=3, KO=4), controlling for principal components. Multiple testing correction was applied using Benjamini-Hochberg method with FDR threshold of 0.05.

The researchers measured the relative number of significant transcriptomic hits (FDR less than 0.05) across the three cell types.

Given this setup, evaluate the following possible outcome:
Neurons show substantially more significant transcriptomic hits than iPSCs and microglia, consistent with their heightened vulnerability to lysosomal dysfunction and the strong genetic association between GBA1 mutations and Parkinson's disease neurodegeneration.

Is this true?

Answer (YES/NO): NO